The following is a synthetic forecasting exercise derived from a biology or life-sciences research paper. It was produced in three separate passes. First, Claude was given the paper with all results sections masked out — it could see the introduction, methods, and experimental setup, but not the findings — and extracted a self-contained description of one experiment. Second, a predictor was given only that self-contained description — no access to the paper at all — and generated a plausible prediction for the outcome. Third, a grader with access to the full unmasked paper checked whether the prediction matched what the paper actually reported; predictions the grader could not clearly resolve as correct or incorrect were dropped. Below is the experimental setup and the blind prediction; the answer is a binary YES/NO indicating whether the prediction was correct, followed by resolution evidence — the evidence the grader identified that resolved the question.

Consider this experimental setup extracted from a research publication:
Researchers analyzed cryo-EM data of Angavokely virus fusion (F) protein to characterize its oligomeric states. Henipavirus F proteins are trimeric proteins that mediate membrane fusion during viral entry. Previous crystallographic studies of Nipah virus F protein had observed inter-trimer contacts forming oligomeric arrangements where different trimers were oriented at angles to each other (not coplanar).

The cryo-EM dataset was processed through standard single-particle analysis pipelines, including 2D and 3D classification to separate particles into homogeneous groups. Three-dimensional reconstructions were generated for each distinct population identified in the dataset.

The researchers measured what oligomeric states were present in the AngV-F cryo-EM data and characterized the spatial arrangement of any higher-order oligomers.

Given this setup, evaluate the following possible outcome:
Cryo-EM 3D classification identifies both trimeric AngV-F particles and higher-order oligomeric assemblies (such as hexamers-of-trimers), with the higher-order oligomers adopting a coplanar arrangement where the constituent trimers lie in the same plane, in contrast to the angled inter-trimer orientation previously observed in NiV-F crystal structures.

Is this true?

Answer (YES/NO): YES